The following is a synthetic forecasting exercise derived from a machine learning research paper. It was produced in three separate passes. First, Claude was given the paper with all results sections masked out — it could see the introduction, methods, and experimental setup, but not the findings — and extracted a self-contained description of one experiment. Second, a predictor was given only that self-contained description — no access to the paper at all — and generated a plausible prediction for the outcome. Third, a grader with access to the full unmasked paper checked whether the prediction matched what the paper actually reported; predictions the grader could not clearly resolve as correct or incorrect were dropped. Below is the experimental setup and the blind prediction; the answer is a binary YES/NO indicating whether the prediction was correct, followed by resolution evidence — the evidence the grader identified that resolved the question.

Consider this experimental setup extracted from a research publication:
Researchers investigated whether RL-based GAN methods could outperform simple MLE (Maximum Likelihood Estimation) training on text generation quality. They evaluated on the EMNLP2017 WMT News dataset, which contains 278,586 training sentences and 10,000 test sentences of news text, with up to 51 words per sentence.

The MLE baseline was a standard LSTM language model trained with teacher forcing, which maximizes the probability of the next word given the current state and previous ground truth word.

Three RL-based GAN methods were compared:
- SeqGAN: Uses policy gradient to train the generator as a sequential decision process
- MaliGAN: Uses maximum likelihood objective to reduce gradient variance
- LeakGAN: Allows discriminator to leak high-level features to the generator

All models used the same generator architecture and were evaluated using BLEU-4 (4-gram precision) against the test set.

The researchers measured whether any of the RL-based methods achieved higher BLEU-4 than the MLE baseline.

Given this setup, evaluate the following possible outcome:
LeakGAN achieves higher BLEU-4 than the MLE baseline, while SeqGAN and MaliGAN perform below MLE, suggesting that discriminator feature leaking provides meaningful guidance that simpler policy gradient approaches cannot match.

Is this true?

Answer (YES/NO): NO